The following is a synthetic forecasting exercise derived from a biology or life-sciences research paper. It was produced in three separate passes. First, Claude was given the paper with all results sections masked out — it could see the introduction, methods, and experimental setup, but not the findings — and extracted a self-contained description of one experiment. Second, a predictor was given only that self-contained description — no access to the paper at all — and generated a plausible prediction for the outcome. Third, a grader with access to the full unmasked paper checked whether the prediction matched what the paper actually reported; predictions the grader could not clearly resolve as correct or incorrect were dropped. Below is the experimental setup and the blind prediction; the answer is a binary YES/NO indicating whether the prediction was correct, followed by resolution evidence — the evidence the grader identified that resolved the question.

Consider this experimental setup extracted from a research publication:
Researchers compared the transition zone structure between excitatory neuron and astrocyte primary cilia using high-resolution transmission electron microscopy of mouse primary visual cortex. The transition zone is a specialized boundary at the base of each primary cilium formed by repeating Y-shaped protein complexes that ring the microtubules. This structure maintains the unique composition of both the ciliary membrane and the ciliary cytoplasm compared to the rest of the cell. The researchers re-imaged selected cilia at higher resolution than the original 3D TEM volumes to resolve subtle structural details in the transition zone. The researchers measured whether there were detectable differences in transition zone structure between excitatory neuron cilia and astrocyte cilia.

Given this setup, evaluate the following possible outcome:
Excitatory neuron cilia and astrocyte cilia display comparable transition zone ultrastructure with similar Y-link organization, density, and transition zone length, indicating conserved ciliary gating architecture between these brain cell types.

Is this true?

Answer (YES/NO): NO